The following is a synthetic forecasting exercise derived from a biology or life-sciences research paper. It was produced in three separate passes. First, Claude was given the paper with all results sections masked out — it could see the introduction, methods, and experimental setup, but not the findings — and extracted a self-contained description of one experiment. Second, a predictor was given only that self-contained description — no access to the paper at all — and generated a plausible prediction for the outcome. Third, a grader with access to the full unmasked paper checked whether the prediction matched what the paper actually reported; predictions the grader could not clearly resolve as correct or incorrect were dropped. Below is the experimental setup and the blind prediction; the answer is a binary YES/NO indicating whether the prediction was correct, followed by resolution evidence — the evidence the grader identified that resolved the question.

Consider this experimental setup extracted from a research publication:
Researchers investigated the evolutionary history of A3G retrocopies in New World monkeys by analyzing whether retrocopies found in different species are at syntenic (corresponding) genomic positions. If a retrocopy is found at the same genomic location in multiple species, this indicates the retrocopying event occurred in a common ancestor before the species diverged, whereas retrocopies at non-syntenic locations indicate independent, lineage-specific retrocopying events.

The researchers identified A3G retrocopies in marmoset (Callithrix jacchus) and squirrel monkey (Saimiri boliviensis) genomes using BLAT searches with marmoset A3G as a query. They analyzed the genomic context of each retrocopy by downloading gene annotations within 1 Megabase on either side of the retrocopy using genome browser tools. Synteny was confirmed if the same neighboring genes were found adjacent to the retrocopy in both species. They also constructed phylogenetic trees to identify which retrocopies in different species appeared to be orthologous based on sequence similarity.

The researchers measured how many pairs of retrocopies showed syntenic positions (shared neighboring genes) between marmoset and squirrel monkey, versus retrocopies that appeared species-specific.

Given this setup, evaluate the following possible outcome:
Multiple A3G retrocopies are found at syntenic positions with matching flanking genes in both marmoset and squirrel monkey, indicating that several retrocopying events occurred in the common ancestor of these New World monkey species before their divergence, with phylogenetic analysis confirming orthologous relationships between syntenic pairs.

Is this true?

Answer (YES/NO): YES